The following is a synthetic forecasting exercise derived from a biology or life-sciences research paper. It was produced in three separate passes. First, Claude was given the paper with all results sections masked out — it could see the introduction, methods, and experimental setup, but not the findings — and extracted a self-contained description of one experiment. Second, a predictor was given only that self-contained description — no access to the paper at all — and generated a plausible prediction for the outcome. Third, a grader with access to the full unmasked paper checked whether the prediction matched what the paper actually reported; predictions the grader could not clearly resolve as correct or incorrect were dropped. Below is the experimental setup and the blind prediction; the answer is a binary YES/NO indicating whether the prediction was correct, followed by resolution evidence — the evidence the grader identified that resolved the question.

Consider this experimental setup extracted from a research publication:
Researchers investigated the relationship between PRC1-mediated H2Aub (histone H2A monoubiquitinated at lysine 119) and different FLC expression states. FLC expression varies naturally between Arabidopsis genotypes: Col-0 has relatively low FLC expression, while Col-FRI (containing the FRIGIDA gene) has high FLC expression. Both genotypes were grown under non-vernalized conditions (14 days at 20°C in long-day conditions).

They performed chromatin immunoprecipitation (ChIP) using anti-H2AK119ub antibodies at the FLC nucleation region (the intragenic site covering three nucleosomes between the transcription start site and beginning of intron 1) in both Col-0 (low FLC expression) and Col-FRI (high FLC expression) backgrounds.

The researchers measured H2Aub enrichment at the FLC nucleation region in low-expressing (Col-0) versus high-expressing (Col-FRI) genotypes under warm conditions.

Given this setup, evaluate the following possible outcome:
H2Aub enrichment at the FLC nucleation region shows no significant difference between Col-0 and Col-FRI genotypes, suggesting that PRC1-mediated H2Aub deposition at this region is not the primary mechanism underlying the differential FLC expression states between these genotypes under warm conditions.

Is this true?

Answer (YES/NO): NO